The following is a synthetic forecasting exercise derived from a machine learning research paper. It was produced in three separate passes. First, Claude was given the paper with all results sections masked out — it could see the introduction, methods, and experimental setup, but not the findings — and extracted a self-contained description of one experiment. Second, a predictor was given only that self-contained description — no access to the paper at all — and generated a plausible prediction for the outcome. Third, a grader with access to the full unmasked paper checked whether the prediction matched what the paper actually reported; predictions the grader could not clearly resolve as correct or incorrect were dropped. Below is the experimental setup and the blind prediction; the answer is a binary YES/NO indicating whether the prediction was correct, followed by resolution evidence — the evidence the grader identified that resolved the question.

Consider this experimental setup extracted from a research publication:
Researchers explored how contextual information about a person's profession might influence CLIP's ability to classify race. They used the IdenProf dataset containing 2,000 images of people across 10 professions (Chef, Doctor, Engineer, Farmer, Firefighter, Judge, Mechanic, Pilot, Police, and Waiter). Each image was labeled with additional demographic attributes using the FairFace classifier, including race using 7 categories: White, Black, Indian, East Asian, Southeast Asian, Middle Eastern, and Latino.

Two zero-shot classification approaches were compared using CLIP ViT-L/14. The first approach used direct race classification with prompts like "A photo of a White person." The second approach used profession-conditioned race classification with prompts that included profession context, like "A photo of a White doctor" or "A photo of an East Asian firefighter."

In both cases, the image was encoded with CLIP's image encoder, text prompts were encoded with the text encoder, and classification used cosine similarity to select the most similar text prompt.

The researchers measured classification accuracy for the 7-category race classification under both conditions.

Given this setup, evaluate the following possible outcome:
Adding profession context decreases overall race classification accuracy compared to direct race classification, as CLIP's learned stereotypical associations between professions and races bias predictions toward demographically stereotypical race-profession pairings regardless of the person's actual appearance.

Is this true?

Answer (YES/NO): NO